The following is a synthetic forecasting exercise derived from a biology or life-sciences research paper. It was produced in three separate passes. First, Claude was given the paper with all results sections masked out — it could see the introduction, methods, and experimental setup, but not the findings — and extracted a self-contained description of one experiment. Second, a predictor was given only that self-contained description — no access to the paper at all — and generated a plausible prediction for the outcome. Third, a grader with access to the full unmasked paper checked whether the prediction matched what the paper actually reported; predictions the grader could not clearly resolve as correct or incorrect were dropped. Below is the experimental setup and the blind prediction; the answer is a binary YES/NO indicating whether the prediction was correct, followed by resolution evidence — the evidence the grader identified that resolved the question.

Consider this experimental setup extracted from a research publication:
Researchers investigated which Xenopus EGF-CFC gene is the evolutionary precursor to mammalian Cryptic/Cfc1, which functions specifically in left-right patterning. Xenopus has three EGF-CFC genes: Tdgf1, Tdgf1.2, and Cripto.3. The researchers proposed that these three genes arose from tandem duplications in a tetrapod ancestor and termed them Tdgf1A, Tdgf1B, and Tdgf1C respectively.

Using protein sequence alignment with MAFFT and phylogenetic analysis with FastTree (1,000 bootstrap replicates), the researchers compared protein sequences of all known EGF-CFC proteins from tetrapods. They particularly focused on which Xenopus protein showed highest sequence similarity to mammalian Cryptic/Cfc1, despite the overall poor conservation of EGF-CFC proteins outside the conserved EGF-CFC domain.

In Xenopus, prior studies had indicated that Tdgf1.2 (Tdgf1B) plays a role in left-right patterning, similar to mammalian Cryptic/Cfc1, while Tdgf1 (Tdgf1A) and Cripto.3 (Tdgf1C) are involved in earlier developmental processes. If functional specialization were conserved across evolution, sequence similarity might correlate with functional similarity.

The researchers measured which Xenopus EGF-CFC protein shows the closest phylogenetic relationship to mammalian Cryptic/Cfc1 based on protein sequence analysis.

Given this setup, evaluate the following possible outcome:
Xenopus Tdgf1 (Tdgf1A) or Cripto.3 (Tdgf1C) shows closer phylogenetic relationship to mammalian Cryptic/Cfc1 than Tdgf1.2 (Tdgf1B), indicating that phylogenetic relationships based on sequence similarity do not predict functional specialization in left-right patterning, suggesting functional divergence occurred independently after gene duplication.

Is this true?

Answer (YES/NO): NO